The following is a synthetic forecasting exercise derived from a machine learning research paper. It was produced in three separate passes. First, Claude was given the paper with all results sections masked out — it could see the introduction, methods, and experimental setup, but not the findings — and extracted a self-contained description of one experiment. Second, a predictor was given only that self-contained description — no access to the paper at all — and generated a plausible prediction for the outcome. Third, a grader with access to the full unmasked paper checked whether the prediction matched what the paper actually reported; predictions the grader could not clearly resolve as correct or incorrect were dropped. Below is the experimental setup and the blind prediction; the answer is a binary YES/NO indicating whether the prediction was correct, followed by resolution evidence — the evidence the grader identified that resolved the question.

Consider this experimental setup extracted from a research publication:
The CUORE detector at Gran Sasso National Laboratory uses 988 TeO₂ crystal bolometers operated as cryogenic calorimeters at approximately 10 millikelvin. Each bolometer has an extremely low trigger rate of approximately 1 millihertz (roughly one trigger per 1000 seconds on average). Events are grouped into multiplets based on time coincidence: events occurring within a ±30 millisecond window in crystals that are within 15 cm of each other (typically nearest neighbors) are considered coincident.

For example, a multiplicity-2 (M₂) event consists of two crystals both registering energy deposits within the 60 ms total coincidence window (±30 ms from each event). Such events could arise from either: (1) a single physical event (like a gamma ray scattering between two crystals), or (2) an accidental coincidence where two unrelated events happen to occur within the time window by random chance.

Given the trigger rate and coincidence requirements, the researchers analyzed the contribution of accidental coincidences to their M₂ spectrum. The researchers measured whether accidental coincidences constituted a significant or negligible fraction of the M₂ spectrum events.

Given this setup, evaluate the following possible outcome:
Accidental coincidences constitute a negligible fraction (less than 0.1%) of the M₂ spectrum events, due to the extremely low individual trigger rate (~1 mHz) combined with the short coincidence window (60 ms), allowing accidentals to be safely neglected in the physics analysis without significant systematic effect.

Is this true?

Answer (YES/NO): YES